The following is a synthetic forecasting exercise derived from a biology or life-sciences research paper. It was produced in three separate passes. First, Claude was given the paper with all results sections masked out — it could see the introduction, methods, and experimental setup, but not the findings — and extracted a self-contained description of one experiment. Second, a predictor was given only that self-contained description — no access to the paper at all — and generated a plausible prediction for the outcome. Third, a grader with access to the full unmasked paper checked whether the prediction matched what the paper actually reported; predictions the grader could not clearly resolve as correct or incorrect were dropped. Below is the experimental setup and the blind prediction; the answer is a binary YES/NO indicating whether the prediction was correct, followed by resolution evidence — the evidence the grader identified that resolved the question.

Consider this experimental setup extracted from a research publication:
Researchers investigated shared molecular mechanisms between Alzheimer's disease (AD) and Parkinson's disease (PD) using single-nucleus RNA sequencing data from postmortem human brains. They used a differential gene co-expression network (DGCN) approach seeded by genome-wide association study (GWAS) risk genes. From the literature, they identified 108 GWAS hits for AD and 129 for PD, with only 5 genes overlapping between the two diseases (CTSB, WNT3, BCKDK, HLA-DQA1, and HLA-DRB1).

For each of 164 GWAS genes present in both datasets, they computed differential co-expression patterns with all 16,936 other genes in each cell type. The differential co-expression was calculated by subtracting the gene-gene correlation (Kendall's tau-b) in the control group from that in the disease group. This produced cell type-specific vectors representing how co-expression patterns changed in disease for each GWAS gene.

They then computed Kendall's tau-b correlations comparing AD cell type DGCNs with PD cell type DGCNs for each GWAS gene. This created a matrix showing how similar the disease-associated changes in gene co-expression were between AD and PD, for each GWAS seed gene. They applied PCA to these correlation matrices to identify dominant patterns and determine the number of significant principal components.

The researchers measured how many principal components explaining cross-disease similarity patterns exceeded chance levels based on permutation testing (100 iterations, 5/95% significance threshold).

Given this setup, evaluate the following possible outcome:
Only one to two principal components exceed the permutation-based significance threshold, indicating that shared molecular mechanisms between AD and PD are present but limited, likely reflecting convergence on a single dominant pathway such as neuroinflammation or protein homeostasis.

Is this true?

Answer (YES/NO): NO